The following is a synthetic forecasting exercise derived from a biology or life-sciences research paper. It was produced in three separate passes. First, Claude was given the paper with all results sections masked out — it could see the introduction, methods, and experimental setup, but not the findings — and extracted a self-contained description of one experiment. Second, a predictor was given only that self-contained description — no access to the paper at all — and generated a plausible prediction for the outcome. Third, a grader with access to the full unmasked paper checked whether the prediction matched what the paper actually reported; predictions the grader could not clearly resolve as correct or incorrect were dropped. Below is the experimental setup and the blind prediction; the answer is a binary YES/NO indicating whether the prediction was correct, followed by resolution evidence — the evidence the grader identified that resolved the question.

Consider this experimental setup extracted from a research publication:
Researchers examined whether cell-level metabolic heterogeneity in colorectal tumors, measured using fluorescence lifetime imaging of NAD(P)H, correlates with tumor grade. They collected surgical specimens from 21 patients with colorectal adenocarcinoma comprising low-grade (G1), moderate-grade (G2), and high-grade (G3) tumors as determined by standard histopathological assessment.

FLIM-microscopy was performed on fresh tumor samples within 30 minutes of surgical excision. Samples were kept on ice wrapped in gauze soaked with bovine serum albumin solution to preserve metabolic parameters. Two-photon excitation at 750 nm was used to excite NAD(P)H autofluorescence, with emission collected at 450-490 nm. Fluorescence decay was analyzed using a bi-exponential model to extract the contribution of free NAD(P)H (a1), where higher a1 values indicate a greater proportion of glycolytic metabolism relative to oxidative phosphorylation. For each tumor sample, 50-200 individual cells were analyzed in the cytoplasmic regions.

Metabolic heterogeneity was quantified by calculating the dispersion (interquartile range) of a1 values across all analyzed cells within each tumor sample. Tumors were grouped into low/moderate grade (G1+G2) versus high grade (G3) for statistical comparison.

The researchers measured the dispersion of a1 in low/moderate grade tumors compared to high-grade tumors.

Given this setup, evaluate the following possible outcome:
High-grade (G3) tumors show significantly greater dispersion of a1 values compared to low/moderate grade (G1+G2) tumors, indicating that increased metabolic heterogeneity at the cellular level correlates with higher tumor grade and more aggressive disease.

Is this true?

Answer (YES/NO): YES